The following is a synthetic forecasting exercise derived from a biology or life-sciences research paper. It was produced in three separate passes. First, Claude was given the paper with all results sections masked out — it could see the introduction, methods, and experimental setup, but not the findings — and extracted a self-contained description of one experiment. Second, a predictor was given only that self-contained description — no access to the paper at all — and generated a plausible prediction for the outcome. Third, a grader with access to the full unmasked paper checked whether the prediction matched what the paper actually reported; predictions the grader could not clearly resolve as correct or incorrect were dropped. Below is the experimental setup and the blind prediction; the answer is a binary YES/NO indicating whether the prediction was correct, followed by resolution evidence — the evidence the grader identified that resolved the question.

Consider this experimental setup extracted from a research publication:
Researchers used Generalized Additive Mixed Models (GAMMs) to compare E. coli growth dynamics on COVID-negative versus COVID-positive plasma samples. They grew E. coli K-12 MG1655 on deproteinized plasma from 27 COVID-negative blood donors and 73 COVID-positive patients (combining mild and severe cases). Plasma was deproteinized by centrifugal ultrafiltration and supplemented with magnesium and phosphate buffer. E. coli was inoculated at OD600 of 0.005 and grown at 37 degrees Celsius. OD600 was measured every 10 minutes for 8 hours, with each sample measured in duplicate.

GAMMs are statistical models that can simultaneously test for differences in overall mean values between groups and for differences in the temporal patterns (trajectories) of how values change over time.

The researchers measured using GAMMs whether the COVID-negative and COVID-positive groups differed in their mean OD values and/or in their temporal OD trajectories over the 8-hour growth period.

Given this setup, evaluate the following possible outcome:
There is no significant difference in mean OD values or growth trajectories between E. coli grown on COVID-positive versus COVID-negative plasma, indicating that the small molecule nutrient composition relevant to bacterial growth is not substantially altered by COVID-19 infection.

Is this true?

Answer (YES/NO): NO